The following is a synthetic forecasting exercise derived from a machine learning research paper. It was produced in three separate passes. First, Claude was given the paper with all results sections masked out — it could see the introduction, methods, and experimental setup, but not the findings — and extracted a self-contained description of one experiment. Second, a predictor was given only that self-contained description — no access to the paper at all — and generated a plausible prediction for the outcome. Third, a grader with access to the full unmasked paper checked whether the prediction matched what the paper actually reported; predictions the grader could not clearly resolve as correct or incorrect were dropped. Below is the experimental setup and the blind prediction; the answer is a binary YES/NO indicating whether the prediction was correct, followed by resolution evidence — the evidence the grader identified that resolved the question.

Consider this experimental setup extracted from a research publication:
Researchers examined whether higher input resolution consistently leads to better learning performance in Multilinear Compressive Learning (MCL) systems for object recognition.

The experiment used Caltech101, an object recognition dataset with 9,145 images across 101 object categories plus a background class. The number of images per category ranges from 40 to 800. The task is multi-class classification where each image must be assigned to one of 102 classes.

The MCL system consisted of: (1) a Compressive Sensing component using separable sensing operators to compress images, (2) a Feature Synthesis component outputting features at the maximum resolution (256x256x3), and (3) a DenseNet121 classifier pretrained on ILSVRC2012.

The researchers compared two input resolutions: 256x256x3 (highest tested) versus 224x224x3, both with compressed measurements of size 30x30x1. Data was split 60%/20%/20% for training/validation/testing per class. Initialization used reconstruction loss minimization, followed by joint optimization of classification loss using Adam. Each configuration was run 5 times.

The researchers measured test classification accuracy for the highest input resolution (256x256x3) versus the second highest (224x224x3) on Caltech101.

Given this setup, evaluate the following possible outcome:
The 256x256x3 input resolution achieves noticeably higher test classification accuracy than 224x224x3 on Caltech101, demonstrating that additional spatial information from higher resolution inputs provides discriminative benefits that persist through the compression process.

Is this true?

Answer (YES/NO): NO